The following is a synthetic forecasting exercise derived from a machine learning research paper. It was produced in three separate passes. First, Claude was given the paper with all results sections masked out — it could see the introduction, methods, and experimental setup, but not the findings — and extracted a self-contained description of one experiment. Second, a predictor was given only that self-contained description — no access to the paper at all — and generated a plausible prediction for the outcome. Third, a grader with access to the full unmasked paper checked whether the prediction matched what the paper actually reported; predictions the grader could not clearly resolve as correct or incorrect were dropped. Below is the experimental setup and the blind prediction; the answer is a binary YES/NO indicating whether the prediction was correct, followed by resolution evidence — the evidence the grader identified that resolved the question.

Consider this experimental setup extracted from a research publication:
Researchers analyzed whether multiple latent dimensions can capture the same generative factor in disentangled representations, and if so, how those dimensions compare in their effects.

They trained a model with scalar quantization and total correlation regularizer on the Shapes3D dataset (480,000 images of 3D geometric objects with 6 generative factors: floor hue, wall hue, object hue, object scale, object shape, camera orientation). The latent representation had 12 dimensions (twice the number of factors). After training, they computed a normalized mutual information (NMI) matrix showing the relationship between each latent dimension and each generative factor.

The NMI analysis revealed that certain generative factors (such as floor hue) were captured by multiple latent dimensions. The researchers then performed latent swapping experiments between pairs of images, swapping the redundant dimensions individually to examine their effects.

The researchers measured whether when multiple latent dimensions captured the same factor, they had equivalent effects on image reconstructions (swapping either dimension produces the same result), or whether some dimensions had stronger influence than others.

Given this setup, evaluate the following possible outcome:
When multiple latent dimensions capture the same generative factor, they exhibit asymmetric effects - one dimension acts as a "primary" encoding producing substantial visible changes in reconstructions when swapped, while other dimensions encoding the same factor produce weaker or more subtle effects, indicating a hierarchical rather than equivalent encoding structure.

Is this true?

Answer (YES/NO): YES